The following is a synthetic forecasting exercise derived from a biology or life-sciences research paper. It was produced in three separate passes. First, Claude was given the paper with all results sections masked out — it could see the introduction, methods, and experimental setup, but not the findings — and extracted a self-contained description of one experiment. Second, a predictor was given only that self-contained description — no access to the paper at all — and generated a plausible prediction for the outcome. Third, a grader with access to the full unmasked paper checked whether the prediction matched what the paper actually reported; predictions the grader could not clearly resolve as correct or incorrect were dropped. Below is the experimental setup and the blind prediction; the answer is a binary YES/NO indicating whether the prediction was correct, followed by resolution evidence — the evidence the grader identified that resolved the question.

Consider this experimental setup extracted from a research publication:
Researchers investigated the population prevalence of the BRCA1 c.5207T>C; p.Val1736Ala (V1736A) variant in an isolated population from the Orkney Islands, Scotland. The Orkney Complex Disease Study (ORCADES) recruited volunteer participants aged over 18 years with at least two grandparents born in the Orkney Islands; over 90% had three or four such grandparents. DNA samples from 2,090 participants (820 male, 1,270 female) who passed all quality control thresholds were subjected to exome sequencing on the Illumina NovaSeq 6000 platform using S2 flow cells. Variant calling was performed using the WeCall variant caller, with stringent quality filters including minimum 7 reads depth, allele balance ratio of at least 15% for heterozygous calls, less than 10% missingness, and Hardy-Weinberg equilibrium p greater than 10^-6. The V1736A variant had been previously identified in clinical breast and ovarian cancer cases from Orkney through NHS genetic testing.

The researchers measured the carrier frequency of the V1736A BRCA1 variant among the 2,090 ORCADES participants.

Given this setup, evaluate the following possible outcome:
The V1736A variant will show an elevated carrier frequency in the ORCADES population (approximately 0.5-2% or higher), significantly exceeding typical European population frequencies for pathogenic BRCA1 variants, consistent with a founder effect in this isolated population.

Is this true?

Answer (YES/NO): YES